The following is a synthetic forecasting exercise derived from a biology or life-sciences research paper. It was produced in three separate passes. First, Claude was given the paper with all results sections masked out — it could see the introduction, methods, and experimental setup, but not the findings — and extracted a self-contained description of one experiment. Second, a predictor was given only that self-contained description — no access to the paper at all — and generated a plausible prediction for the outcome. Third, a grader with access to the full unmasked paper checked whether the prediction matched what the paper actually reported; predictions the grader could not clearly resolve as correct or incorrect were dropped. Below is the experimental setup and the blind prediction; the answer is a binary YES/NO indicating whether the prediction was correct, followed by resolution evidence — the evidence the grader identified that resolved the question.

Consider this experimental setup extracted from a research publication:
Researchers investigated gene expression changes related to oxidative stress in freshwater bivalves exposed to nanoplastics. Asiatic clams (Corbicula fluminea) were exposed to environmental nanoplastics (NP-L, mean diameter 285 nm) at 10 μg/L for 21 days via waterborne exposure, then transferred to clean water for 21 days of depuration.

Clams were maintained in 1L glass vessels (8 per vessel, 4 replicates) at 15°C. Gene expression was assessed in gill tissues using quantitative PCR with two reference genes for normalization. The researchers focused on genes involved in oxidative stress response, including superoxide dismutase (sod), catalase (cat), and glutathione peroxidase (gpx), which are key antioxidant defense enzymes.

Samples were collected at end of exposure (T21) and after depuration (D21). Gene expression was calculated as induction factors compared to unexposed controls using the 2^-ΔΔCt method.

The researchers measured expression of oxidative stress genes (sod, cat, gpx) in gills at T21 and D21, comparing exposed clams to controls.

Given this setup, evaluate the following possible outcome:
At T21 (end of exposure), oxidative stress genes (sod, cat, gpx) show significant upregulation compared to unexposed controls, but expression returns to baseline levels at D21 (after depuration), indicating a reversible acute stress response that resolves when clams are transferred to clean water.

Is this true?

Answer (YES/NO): NO